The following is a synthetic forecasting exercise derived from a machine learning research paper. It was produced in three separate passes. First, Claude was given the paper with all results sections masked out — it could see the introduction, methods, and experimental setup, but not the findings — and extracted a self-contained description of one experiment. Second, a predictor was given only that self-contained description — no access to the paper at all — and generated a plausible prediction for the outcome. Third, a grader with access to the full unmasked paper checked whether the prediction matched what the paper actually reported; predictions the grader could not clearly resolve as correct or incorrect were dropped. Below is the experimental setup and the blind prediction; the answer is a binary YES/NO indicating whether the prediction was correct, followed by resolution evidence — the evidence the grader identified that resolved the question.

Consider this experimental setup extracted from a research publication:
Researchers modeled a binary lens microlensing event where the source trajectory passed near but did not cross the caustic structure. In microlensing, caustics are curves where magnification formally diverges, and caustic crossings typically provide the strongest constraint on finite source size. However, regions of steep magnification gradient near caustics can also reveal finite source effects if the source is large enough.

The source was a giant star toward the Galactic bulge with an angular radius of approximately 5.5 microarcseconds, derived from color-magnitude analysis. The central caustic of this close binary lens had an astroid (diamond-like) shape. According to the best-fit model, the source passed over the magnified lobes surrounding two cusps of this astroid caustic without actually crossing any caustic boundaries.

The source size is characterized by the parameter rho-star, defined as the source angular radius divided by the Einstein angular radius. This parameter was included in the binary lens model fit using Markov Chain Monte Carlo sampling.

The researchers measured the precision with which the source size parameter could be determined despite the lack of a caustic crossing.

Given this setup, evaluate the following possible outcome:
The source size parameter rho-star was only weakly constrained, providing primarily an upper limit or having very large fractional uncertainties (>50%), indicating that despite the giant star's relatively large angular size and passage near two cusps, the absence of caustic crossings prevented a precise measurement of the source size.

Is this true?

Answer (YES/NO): NO